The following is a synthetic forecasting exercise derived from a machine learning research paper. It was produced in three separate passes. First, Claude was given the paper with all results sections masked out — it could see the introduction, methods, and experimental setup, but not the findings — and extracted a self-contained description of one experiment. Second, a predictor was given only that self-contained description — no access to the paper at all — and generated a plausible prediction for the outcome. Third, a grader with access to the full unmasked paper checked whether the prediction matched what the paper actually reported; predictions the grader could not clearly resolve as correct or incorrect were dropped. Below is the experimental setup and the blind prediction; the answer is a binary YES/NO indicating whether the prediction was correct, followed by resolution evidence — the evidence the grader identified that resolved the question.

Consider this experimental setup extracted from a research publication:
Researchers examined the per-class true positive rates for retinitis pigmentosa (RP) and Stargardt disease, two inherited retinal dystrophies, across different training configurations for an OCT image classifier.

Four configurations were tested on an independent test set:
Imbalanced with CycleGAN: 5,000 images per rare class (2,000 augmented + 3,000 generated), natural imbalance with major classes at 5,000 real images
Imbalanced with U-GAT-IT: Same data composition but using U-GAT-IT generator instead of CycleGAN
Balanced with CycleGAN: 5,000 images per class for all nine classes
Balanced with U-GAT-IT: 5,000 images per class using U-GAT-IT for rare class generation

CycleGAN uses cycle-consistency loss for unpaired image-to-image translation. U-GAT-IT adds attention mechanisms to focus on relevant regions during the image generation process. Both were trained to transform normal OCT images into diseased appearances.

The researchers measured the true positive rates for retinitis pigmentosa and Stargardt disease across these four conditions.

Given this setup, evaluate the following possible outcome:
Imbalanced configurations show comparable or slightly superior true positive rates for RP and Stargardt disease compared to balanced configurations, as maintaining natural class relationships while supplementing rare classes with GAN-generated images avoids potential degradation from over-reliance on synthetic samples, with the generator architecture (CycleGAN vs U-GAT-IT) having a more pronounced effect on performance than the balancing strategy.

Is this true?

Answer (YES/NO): NO